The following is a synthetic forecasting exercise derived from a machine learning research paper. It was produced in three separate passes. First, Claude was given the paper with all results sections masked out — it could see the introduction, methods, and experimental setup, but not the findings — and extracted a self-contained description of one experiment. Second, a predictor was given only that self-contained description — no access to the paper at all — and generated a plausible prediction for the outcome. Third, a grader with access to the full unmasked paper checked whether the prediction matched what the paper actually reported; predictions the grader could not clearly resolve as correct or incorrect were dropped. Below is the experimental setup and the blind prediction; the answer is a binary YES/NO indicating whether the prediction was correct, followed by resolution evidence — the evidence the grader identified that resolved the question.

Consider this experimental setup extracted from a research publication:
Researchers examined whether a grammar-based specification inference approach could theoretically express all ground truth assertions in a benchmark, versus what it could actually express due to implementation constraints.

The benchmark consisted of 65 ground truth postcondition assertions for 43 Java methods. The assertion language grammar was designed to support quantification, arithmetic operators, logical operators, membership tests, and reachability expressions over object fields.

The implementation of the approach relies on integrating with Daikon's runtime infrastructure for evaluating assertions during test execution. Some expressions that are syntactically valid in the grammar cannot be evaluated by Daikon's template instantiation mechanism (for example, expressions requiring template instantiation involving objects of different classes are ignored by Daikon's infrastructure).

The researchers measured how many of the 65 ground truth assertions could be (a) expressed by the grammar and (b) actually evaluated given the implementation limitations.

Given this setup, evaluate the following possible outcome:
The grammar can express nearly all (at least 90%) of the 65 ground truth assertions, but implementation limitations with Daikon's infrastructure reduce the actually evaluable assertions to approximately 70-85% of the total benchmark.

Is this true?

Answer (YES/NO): NO